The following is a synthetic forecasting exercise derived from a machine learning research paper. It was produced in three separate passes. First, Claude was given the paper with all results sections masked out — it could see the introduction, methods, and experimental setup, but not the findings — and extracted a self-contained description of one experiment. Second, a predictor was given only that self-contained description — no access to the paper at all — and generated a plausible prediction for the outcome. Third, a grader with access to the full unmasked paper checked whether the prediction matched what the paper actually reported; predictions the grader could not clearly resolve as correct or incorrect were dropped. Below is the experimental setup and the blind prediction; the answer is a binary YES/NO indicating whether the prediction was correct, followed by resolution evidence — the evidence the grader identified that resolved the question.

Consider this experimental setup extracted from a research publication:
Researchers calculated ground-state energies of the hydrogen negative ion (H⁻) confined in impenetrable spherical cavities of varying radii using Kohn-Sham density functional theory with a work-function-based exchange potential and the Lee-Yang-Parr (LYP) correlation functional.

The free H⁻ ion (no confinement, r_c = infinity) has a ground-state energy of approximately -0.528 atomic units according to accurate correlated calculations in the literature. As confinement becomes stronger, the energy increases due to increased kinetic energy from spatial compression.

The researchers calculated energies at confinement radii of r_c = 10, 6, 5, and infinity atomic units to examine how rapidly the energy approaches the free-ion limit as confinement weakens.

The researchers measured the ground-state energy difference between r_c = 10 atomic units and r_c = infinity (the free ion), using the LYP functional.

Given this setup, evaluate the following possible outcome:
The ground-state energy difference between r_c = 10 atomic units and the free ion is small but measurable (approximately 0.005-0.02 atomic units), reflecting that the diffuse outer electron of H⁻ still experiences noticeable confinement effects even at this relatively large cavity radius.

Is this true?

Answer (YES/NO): NO